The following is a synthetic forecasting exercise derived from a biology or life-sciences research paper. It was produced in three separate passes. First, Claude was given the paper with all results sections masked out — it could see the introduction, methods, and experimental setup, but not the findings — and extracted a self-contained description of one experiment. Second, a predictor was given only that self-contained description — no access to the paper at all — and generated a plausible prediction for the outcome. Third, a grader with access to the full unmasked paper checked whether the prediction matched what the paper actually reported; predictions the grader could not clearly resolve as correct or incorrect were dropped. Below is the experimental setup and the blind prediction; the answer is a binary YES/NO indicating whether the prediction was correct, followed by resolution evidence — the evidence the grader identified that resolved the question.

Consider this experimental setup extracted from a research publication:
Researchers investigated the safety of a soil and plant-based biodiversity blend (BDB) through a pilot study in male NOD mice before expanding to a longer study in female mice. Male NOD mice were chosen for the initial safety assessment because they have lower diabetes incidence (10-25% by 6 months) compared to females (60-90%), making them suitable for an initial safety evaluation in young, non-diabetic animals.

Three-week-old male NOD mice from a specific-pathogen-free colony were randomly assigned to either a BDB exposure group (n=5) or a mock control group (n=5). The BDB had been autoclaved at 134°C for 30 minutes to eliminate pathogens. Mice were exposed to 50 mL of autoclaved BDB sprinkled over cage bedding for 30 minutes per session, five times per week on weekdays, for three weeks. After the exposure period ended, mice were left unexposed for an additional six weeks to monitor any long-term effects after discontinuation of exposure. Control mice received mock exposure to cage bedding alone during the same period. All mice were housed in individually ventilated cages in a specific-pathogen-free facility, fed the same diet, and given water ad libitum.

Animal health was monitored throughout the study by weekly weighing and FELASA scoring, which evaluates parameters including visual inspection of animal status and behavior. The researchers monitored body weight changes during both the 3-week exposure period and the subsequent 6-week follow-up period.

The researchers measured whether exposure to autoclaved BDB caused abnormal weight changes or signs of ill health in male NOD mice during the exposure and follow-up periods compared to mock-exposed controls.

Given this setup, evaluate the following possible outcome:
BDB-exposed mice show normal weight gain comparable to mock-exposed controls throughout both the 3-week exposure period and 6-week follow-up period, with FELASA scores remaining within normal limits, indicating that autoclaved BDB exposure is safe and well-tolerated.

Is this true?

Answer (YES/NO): YES